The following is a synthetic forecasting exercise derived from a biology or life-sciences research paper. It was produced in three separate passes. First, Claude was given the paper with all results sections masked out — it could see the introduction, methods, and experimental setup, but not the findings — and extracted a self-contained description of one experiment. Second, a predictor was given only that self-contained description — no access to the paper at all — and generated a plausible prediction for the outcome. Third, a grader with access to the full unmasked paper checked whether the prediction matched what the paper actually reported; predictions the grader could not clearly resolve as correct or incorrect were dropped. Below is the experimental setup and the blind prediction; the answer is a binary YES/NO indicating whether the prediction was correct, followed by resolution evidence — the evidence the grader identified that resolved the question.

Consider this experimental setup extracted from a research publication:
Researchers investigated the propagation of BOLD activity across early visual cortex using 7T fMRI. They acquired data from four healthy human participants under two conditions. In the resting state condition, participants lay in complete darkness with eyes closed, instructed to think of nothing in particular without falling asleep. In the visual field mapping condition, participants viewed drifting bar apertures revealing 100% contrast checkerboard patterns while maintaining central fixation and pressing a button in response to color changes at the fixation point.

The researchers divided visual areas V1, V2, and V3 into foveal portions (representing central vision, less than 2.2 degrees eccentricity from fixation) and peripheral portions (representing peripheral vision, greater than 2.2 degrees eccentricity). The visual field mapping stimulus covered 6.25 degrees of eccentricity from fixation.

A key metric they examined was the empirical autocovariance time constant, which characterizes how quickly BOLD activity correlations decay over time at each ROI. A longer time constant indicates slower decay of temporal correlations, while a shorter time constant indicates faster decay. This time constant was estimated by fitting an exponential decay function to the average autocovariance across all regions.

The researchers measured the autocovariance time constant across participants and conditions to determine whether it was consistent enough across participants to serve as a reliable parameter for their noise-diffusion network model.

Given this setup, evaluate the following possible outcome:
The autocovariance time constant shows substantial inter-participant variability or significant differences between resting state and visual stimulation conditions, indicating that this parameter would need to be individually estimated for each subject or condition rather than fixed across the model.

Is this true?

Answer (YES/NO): YES